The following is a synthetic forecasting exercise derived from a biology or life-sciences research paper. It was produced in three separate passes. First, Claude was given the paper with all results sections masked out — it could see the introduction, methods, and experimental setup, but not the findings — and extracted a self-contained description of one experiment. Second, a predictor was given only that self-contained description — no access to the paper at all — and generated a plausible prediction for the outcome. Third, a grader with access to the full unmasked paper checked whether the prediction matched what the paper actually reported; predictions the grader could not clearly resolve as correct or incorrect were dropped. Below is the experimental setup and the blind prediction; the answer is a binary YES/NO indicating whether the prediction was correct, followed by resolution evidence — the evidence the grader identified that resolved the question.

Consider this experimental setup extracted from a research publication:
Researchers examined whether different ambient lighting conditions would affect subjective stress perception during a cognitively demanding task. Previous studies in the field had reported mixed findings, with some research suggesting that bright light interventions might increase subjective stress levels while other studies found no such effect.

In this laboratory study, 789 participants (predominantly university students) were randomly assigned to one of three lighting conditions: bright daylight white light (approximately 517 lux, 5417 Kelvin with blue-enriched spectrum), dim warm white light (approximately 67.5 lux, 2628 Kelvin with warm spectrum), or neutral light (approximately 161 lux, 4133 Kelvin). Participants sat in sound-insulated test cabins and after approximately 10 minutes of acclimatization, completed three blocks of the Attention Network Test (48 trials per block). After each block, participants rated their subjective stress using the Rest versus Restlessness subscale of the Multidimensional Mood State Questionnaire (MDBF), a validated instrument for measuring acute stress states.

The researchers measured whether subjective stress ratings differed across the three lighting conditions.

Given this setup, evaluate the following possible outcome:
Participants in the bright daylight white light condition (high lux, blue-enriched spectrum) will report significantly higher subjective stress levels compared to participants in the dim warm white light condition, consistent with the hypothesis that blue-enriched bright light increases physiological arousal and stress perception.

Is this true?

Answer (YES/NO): NO